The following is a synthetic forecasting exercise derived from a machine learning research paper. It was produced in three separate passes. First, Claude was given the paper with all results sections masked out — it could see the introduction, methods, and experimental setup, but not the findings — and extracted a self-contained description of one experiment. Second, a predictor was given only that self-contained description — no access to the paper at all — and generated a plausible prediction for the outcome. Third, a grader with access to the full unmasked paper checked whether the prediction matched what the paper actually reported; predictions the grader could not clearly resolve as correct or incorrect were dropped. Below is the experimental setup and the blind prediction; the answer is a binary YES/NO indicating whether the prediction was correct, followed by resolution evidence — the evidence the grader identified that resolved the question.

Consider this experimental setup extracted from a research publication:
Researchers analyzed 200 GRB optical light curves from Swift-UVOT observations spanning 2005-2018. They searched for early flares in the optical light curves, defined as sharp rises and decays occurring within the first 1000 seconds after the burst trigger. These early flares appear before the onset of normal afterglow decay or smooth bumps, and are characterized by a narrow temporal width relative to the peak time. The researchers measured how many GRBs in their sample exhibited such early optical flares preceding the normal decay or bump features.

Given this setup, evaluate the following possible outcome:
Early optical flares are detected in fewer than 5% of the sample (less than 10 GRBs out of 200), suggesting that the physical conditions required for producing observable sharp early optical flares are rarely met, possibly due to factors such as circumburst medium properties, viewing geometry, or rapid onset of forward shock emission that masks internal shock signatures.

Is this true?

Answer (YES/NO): NO